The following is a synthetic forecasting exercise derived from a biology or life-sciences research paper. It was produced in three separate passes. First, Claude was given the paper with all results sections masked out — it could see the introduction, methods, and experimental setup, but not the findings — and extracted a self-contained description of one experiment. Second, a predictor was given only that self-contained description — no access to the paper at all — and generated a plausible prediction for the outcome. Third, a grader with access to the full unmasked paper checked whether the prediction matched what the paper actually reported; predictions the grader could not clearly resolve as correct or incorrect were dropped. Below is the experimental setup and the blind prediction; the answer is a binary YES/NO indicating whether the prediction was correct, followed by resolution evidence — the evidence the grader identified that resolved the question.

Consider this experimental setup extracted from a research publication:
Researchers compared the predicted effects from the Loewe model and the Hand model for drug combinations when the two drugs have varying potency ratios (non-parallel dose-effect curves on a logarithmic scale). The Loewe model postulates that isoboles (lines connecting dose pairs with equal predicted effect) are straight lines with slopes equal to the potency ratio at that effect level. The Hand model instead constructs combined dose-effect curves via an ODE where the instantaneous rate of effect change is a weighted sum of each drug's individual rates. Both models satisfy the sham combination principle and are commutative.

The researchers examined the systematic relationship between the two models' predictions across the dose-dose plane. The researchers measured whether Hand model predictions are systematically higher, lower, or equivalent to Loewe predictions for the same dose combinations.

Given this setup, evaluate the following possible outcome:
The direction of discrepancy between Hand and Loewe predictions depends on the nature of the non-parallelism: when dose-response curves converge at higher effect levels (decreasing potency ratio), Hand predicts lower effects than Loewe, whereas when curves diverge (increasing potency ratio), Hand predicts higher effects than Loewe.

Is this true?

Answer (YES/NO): NO